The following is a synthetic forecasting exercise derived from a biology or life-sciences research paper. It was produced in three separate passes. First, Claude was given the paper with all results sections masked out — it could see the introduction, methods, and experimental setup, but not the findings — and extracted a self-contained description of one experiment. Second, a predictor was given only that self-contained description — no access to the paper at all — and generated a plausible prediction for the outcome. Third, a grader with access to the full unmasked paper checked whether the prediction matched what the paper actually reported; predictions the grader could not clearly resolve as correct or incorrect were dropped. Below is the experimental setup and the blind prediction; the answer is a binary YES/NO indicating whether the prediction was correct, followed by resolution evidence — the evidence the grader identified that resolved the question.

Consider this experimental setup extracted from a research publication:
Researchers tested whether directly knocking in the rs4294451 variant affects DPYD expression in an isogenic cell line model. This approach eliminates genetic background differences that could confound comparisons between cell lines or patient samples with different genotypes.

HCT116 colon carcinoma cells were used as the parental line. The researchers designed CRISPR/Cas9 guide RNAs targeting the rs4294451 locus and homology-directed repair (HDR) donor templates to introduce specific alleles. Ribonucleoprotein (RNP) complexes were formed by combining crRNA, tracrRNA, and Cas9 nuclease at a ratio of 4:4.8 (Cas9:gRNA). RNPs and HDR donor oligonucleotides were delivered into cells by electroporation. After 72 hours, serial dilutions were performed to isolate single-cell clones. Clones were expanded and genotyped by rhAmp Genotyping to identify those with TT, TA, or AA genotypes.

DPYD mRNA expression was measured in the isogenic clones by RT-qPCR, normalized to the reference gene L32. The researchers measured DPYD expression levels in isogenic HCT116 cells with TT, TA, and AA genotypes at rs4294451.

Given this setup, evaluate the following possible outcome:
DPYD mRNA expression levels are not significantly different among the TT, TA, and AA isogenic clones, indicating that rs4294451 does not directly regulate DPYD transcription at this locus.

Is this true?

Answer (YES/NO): NO